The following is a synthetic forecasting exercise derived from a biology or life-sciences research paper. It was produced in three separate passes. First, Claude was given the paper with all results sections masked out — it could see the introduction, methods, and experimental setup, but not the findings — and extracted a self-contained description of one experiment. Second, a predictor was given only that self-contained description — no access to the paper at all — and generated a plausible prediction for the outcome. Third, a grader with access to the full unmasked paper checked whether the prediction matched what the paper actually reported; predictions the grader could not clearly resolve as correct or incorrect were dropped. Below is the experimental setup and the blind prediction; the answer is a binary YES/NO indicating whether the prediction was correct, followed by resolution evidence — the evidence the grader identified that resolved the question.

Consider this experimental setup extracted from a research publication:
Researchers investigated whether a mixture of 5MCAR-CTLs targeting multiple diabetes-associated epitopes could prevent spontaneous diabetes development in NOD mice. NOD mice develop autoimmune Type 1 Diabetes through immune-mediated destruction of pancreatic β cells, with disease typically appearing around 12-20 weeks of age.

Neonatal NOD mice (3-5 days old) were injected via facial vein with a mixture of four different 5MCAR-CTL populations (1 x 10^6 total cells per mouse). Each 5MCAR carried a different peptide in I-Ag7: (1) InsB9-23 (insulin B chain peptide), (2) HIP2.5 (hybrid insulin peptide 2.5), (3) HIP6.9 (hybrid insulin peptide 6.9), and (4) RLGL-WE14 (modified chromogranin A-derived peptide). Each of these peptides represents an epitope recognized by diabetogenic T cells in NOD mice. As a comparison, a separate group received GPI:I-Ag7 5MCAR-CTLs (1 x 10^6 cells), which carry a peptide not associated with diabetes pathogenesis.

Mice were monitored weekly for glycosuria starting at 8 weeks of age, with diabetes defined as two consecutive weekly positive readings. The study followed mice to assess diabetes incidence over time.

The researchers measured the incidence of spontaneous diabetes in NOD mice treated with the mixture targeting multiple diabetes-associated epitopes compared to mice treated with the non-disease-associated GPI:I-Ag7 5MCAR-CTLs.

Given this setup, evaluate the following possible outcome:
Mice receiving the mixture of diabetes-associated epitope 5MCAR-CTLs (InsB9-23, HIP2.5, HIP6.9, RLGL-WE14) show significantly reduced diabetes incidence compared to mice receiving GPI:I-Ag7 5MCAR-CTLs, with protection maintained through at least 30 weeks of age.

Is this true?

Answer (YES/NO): YES